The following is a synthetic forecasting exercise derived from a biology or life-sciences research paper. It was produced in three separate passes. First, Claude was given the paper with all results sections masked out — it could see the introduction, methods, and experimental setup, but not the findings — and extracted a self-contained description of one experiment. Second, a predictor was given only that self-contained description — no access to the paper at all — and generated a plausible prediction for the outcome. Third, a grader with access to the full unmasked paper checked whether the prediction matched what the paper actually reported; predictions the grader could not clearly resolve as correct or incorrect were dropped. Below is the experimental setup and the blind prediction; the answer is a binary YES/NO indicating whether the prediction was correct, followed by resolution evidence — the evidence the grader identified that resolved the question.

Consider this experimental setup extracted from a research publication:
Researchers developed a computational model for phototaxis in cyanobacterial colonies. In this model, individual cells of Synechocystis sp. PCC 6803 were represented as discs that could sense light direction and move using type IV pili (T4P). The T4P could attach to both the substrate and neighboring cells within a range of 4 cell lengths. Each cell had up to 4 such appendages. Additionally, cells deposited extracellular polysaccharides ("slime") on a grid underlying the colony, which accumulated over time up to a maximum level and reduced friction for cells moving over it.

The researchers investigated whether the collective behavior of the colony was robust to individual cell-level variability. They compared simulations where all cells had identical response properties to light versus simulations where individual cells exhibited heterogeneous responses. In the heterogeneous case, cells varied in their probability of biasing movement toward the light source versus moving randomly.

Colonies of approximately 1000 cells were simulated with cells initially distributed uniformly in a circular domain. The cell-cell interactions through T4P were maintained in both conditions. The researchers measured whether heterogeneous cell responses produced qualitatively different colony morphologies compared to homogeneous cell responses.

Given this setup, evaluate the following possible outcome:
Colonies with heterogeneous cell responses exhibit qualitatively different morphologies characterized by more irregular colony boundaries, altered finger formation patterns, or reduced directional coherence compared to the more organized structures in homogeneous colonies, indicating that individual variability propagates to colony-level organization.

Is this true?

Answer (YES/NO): NO